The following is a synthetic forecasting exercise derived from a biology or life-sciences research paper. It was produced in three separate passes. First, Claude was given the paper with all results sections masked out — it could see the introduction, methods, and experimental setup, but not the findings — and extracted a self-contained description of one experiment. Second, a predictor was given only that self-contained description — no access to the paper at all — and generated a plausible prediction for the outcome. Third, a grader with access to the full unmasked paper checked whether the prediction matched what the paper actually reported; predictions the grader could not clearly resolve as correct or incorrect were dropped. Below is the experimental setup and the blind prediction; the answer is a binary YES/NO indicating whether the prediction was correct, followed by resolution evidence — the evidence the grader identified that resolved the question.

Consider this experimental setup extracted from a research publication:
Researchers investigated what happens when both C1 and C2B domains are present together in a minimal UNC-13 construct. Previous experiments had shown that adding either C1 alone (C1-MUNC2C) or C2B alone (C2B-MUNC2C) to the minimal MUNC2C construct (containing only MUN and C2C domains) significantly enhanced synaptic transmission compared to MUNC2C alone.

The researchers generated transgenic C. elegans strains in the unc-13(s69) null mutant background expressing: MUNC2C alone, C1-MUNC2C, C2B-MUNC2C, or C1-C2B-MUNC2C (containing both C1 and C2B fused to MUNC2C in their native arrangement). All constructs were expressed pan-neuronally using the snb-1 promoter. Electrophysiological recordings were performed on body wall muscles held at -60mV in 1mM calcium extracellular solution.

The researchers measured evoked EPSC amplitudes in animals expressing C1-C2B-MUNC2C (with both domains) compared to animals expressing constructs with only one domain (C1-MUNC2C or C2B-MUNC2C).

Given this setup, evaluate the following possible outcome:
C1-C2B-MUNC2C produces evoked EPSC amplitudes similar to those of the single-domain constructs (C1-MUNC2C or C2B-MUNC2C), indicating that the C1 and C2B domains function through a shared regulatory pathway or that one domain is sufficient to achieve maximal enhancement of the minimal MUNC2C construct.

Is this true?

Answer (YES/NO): YES